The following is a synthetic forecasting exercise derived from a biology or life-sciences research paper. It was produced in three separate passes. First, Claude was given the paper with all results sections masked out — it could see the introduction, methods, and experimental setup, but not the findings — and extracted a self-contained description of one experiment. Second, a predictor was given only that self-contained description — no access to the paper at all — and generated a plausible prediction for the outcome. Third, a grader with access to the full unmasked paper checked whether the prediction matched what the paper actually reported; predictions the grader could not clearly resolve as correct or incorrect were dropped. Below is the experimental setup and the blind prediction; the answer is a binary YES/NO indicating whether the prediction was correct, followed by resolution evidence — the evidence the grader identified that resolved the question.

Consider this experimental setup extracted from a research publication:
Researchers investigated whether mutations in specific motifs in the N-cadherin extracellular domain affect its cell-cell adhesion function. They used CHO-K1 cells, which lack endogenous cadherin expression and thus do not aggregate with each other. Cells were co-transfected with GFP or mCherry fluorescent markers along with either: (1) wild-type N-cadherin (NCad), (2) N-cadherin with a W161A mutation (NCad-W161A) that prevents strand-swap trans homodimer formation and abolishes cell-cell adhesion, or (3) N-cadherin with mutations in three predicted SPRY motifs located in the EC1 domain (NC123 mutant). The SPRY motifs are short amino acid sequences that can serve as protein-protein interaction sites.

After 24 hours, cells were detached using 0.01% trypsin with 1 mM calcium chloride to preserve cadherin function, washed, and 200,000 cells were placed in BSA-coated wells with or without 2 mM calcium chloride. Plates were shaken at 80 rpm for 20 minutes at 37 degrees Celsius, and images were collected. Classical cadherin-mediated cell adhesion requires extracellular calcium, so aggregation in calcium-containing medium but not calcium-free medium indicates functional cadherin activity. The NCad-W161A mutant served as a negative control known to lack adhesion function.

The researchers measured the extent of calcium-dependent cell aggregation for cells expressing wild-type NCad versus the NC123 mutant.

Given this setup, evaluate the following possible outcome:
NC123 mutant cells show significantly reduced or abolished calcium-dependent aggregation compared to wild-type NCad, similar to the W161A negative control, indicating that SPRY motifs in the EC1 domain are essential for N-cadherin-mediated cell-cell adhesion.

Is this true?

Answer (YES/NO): NO